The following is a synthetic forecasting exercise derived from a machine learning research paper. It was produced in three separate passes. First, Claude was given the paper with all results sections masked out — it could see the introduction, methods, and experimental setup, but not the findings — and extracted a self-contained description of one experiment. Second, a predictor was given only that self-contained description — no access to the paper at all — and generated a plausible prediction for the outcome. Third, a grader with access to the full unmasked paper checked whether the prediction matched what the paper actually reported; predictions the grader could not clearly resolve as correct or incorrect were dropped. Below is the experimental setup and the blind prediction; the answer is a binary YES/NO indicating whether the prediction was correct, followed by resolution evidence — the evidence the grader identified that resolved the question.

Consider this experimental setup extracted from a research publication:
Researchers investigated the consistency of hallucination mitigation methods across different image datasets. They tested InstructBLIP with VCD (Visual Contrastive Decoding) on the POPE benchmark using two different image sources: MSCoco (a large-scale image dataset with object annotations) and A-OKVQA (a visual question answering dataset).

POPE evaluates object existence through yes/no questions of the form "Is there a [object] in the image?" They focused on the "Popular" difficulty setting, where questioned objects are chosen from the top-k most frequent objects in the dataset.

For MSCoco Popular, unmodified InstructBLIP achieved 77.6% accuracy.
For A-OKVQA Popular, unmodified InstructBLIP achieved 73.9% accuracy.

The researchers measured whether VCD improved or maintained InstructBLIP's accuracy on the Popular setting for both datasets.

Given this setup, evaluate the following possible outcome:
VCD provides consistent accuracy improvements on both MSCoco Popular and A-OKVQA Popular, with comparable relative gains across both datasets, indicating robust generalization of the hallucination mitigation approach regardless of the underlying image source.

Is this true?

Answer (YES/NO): NO